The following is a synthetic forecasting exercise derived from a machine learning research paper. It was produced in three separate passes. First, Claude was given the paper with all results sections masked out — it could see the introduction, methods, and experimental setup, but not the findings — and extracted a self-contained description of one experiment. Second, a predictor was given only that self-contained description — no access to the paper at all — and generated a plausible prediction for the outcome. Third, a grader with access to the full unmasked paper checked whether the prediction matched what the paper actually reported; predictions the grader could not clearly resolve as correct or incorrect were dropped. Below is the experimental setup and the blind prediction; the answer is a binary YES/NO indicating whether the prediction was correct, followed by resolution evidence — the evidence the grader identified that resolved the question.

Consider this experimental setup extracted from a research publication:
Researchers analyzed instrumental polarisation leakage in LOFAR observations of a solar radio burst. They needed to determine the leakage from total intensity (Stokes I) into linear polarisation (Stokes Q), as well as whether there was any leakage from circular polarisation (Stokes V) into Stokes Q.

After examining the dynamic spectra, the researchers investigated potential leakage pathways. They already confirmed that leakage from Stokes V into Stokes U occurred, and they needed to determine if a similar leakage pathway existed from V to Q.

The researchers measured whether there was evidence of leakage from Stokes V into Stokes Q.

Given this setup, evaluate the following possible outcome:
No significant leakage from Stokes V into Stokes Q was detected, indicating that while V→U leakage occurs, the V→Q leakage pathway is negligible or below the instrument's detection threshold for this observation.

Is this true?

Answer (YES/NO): YES